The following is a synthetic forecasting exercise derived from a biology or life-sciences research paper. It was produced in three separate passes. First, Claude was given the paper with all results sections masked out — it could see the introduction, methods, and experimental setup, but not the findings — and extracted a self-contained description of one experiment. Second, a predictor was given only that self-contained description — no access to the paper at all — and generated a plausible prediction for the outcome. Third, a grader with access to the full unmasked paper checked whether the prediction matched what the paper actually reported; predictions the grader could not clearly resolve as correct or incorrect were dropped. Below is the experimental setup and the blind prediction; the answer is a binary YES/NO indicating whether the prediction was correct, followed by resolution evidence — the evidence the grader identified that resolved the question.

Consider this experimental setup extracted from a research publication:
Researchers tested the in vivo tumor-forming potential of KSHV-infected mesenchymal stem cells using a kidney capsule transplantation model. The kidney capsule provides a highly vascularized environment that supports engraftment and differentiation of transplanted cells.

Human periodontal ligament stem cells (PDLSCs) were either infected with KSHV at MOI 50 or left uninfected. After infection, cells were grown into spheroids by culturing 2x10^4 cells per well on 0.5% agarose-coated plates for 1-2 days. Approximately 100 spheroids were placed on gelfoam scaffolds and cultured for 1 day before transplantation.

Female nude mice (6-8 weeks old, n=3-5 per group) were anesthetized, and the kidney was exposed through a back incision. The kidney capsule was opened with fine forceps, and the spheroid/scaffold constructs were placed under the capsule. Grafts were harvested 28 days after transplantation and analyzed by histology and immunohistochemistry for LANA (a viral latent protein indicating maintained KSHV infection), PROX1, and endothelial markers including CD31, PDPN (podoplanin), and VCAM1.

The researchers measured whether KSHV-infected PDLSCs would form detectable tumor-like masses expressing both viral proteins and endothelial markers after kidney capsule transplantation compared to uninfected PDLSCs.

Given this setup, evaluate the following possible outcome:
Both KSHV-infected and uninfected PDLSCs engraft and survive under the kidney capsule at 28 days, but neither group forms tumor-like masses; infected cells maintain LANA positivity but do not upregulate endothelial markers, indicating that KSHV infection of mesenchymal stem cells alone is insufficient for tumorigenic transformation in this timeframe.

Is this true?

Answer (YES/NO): NO